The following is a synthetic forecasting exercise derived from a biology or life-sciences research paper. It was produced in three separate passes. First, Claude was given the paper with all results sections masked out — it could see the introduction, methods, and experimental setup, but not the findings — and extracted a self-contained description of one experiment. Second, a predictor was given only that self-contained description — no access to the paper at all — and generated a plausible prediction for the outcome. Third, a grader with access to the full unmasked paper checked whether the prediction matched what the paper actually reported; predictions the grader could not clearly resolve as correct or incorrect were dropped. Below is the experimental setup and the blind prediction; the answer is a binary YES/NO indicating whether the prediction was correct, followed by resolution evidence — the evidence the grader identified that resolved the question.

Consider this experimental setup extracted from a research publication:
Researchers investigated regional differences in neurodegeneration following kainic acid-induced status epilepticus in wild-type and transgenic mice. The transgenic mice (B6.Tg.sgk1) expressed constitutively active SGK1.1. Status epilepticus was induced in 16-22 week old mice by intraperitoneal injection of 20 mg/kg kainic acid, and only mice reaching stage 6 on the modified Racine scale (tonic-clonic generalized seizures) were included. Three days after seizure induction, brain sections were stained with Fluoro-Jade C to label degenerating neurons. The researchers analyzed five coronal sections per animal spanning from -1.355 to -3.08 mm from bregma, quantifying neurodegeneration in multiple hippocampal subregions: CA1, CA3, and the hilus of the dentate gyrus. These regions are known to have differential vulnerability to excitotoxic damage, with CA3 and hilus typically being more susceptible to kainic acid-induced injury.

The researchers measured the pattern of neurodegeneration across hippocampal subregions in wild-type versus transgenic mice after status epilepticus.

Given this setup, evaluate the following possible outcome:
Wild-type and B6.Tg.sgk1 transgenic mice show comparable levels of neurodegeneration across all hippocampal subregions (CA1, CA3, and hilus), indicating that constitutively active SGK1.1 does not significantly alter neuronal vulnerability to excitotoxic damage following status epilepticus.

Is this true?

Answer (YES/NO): NO